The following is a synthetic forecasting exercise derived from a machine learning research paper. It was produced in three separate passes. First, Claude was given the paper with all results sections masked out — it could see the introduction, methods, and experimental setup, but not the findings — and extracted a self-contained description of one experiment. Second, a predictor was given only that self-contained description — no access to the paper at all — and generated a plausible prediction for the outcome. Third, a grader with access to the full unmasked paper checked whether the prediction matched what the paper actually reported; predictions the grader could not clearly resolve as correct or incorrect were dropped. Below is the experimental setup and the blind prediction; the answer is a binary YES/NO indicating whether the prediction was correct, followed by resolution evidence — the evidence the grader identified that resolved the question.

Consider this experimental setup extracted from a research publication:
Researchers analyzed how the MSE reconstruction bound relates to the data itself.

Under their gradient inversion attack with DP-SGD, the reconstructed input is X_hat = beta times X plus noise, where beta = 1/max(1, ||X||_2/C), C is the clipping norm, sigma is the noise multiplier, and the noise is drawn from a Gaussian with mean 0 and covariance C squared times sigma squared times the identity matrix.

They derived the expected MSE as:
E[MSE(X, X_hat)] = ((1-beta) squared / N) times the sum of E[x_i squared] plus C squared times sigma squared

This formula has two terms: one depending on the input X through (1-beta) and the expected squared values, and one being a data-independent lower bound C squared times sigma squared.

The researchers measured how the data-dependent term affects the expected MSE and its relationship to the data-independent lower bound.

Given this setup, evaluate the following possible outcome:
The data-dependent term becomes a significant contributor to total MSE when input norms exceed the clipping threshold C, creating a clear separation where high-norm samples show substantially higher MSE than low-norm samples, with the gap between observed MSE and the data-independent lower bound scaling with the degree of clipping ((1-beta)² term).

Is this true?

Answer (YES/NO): YES